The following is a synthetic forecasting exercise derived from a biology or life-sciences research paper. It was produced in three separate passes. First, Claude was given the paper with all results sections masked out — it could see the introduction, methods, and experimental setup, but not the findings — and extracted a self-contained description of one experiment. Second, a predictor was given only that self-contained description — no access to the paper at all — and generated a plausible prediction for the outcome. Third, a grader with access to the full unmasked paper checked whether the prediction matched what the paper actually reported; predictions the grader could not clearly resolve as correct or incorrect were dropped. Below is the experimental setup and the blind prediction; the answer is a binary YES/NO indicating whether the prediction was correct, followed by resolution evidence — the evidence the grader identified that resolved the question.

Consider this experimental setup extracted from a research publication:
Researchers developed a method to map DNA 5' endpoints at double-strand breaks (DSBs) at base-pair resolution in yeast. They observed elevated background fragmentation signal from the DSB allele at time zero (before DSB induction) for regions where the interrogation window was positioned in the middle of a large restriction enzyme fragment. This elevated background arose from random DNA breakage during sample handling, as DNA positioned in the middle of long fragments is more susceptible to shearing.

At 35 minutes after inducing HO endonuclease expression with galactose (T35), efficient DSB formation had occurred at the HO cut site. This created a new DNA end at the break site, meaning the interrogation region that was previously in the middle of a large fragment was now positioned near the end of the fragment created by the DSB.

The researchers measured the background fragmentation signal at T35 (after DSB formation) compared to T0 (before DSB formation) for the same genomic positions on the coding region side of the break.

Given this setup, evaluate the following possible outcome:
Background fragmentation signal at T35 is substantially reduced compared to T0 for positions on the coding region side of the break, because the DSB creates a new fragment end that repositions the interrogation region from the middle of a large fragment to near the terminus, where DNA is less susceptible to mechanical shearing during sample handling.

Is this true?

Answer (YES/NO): YES